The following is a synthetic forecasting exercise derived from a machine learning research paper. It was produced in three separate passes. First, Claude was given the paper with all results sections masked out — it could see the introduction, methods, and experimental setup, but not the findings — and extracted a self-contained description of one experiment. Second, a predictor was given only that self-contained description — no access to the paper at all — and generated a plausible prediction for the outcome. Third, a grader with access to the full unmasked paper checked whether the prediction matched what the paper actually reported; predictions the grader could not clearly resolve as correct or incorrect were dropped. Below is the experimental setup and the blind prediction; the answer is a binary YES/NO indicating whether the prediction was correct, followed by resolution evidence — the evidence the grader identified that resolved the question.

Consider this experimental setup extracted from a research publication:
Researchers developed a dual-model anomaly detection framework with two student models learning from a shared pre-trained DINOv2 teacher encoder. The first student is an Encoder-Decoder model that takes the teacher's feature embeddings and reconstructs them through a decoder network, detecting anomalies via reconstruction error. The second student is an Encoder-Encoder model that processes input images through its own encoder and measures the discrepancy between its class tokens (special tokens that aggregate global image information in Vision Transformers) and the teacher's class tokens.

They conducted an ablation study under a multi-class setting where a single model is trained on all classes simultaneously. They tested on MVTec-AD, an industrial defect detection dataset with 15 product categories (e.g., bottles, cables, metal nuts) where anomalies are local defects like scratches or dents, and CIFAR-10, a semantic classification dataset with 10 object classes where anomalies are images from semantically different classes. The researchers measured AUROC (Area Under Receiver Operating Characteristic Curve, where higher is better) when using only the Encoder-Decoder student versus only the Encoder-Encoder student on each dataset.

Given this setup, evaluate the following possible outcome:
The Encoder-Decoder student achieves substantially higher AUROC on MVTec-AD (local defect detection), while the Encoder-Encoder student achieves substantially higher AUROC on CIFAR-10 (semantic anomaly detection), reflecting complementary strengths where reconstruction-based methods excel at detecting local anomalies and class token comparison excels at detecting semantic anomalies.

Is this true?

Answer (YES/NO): YES